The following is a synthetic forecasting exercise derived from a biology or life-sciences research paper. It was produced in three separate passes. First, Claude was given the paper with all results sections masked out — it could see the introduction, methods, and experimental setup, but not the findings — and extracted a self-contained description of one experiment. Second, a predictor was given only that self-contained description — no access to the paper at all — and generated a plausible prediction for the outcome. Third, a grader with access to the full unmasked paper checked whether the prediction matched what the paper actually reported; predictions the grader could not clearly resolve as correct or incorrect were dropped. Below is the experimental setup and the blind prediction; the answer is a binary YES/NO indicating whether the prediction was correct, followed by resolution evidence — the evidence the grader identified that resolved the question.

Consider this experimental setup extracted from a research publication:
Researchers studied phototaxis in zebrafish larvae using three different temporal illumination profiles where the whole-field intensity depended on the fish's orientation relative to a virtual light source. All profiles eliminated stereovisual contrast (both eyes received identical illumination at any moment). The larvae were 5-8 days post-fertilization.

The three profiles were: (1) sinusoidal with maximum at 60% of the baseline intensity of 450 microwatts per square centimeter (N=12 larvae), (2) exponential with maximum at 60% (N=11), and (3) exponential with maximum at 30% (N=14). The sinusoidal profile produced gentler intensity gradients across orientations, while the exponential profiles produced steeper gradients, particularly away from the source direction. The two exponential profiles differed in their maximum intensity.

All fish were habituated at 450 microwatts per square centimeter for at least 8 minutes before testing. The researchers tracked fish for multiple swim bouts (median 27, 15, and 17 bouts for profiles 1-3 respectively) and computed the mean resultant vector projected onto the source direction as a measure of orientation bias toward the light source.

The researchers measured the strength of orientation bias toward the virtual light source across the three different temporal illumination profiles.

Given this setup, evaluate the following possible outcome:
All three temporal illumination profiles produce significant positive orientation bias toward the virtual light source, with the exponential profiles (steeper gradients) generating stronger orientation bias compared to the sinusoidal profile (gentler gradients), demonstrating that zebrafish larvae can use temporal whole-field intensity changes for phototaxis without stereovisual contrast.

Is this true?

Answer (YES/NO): NO